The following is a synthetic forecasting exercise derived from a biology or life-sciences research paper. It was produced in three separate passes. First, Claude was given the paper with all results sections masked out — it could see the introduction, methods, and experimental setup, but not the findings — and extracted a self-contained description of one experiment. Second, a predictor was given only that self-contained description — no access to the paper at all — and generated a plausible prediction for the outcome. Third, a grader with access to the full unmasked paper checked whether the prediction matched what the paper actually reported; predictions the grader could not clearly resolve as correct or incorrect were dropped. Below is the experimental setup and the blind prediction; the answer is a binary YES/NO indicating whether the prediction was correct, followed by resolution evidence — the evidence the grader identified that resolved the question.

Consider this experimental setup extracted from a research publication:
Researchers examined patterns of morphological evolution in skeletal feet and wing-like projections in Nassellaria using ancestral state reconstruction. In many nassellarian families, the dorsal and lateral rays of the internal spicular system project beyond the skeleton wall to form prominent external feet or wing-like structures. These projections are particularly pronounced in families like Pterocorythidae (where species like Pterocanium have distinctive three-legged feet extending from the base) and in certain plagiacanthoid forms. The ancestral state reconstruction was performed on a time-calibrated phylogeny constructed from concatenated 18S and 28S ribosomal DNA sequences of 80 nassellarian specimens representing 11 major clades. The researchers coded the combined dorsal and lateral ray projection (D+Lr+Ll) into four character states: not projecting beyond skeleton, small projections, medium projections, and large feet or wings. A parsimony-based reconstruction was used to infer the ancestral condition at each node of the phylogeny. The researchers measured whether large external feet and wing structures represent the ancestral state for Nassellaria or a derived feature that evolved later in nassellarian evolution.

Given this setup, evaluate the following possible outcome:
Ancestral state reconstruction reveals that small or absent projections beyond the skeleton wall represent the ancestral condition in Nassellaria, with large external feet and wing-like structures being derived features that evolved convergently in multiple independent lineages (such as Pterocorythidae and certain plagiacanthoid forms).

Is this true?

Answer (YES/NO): YES